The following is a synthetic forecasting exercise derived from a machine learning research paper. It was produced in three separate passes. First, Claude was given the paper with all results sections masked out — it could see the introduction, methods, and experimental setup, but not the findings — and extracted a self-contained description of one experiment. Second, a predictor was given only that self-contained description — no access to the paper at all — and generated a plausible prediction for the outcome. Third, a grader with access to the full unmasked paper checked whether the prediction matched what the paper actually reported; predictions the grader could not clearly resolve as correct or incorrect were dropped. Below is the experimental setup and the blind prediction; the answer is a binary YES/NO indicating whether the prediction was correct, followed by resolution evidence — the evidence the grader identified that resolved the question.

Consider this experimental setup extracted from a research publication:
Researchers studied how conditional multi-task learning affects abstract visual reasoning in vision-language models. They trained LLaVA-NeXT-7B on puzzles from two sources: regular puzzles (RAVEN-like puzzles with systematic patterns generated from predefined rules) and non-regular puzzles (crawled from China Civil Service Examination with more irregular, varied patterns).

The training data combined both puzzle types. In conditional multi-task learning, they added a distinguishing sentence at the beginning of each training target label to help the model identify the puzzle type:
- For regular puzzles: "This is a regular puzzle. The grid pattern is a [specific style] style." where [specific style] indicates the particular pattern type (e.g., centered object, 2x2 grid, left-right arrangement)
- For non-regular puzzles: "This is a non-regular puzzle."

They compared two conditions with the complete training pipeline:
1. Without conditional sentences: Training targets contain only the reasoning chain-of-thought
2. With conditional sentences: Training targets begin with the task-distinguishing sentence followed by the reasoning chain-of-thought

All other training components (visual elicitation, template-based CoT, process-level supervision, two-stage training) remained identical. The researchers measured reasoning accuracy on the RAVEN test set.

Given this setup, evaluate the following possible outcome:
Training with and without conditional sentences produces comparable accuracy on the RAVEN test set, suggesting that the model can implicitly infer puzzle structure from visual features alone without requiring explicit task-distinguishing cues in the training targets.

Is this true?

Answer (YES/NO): NO